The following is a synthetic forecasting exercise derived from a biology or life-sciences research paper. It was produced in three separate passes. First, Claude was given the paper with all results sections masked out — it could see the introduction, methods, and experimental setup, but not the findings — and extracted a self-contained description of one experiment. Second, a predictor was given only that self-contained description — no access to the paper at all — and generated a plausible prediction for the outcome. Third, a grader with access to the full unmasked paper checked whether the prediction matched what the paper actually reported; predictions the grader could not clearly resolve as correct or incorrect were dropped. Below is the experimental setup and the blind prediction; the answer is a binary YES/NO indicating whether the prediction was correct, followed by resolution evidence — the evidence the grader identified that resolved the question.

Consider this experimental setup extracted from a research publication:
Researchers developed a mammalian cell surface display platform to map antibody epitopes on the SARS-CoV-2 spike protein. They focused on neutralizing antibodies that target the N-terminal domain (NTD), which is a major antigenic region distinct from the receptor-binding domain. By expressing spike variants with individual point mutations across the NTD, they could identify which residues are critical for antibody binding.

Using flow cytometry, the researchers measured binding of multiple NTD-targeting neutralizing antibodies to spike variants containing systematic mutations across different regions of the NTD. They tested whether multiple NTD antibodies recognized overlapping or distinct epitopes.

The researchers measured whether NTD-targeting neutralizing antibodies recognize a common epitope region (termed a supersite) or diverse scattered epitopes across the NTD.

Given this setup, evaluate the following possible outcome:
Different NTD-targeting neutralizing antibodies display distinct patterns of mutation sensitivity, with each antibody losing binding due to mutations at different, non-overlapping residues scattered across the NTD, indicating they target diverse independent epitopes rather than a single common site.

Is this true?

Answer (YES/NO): NO